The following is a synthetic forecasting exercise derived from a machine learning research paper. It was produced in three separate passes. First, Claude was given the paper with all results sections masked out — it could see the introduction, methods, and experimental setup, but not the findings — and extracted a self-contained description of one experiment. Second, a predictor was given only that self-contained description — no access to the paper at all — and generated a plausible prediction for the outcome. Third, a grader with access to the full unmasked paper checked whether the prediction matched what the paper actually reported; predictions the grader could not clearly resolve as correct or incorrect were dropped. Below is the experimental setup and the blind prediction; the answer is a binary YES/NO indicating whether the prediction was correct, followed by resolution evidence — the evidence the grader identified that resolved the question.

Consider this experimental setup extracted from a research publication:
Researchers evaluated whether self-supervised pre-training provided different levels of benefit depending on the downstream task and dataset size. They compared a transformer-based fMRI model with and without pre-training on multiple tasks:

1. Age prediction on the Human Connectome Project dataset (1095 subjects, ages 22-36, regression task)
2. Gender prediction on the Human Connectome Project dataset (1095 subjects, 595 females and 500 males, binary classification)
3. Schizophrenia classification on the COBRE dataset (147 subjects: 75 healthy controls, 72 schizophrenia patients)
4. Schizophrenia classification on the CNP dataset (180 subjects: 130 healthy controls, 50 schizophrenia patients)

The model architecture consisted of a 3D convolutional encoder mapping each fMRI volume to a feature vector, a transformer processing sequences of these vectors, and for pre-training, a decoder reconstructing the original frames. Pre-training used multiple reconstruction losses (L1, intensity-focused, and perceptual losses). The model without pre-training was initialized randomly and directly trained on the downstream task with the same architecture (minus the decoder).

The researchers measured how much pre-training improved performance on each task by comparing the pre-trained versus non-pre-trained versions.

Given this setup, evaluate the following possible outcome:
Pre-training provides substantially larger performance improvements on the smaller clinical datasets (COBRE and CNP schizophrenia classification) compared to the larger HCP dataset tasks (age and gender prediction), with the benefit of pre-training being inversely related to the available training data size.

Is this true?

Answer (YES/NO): YES